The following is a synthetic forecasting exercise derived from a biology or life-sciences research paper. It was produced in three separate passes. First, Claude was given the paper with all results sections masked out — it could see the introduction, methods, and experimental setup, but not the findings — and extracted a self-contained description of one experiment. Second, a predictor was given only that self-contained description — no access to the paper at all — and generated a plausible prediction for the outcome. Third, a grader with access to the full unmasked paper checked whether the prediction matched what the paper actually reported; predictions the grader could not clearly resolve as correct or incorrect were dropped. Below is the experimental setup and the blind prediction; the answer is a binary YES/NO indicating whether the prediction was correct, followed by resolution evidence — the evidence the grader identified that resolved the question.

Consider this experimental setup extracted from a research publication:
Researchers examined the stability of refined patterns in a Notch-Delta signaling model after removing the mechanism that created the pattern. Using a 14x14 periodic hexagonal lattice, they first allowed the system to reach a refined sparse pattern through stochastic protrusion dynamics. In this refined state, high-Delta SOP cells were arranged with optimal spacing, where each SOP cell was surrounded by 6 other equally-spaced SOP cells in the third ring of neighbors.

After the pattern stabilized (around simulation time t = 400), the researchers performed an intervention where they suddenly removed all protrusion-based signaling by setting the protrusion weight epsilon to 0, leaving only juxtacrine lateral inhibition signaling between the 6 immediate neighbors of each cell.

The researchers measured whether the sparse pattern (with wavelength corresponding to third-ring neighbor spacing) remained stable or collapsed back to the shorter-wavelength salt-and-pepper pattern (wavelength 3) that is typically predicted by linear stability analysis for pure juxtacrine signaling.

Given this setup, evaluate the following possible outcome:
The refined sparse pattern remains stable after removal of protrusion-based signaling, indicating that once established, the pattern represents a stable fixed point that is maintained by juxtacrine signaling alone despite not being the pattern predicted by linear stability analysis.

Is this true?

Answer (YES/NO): YES